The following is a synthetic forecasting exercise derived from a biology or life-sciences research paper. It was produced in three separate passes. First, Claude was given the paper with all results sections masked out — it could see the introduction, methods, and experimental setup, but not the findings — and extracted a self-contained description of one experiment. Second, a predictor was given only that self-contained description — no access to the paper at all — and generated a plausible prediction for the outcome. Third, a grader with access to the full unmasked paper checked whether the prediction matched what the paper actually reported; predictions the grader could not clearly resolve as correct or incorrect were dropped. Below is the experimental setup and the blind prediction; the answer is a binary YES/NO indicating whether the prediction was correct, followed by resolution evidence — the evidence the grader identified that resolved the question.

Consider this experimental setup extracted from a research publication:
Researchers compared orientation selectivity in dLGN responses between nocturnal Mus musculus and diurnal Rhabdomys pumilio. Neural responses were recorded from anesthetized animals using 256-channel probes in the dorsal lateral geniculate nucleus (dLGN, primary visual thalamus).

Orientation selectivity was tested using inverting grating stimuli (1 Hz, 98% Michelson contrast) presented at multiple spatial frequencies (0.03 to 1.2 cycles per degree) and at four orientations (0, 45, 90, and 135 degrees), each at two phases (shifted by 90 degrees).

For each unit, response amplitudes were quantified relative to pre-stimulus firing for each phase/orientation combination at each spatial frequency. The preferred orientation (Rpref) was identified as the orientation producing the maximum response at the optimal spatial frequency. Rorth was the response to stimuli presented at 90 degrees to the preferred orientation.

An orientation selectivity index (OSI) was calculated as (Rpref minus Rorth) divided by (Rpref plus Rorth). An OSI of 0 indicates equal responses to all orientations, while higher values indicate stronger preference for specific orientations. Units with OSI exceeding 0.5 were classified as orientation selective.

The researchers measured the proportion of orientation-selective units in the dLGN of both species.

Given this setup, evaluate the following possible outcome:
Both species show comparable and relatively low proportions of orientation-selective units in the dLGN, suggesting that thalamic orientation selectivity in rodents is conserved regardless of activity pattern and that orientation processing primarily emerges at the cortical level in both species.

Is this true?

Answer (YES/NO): YES